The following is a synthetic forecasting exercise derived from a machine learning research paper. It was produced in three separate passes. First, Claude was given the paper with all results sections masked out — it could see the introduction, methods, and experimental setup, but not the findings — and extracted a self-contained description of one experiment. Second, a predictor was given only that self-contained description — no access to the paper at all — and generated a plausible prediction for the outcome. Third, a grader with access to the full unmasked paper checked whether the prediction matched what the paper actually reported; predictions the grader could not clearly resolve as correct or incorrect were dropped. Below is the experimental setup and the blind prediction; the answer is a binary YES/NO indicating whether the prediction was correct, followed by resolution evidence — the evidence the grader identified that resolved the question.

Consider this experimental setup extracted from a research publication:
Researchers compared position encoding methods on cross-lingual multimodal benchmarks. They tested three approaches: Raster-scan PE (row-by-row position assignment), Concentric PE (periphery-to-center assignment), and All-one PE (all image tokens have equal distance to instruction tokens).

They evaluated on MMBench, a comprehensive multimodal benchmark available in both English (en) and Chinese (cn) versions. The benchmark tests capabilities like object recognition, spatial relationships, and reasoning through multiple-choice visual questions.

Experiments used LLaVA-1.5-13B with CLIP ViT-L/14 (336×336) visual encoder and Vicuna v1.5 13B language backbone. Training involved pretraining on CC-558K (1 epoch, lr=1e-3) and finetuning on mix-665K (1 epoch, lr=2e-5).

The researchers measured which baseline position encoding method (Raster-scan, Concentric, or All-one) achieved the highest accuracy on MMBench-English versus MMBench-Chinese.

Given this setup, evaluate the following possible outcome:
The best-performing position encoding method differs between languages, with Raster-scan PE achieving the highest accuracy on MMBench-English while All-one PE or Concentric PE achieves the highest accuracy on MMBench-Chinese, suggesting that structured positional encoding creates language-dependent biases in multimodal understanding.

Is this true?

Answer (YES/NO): NO